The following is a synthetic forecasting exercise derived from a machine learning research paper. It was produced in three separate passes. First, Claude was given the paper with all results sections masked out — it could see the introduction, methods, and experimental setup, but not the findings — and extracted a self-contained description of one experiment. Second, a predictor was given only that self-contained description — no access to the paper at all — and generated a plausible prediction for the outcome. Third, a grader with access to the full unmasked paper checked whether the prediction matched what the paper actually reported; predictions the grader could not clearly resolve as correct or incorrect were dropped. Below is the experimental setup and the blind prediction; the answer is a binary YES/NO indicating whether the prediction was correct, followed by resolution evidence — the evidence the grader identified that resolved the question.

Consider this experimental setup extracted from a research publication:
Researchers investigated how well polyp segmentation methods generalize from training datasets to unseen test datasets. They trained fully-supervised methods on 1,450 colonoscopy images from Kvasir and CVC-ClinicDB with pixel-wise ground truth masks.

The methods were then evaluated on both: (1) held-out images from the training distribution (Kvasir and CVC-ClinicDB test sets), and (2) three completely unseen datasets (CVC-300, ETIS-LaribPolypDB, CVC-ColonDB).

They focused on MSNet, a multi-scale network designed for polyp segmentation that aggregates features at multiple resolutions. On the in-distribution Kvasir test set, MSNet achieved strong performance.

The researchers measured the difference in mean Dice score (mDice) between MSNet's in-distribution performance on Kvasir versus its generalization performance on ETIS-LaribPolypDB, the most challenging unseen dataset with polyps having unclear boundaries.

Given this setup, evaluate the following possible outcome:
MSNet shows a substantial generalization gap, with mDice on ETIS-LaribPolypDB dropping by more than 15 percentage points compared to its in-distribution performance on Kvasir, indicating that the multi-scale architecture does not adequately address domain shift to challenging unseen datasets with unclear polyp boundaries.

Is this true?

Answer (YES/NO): YES